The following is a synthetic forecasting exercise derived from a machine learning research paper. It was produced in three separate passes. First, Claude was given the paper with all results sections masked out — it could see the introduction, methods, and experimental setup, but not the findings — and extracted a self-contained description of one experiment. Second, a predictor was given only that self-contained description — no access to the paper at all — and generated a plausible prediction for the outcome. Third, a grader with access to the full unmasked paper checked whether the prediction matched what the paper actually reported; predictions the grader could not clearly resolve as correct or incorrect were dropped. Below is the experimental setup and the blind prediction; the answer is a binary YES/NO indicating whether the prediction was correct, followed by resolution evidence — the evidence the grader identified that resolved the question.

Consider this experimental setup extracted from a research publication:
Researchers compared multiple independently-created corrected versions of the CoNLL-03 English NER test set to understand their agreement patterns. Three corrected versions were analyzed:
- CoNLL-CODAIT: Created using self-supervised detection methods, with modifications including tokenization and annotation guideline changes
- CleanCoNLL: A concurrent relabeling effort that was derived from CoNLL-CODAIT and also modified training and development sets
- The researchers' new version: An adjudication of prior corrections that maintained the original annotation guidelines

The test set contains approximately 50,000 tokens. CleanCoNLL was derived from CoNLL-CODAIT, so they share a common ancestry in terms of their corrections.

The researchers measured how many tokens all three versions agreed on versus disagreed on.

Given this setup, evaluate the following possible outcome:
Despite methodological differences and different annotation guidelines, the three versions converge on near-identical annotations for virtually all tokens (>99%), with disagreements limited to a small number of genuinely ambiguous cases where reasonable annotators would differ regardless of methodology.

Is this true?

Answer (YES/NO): NO